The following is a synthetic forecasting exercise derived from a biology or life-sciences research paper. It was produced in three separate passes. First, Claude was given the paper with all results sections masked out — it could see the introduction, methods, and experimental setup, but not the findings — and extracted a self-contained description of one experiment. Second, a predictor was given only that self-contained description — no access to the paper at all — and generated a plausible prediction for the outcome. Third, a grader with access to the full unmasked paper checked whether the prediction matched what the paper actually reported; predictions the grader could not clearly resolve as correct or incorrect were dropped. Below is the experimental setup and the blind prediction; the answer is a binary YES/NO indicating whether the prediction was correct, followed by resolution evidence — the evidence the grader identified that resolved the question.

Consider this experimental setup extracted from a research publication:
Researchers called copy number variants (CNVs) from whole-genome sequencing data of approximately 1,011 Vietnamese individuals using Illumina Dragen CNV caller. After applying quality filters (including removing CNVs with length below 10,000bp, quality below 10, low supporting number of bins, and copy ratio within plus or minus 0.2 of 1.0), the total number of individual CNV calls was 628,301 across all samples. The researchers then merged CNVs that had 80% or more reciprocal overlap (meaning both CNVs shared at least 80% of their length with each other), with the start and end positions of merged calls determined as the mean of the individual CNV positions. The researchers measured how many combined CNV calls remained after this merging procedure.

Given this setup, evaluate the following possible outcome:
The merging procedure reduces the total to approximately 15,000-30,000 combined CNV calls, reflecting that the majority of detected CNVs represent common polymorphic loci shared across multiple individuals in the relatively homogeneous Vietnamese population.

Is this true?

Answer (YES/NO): YES